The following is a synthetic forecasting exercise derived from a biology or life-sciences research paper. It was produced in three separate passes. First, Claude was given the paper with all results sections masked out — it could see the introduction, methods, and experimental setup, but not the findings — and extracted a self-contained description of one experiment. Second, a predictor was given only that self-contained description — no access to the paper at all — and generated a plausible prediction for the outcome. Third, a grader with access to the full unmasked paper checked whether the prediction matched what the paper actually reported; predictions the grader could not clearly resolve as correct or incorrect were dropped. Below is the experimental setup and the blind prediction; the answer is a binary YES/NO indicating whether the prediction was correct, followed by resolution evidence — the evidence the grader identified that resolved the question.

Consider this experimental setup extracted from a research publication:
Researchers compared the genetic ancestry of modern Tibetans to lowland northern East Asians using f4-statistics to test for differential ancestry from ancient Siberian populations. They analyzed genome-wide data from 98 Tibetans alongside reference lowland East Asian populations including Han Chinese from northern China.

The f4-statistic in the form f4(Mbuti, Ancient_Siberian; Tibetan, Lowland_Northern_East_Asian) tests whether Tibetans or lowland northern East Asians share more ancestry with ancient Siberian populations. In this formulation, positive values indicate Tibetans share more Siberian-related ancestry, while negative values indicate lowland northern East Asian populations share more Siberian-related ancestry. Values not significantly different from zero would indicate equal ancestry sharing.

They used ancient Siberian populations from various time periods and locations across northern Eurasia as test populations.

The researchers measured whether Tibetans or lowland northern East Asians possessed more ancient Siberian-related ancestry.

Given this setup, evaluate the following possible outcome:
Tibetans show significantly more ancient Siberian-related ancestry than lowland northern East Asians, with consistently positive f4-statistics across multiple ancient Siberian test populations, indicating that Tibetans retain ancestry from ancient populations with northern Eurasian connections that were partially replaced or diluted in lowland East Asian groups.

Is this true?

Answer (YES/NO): NO